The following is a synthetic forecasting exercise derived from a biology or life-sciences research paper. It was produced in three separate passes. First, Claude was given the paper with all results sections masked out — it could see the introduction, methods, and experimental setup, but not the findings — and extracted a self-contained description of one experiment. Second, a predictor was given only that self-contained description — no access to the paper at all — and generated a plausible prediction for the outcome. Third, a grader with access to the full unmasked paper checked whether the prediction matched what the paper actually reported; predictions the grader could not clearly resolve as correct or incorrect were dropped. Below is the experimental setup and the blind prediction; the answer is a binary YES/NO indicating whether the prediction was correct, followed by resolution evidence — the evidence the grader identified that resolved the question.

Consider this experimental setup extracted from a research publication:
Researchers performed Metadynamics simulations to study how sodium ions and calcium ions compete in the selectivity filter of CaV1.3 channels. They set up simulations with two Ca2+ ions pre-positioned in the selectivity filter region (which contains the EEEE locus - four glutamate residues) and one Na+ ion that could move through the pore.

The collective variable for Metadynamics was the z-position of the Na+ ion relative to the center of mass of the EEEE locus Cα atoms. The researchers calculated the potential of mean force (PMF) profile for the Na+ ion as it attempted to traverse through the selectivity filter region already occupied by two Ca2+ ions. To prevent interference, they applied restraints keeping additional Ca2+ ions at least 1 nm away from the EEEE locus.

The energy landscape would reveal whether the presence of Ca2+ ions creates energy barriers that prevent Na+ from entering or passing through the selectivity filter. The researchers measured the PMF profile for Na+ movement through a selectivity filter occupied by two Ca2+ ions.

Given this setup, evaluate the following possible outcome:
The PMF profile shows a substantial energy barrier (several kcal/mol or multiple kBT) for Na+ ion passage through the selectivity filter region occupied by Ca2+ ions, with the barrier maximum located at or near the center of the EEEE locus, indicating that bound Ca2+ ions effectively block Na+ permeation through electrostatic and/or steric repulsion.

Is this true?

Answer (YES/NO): NO